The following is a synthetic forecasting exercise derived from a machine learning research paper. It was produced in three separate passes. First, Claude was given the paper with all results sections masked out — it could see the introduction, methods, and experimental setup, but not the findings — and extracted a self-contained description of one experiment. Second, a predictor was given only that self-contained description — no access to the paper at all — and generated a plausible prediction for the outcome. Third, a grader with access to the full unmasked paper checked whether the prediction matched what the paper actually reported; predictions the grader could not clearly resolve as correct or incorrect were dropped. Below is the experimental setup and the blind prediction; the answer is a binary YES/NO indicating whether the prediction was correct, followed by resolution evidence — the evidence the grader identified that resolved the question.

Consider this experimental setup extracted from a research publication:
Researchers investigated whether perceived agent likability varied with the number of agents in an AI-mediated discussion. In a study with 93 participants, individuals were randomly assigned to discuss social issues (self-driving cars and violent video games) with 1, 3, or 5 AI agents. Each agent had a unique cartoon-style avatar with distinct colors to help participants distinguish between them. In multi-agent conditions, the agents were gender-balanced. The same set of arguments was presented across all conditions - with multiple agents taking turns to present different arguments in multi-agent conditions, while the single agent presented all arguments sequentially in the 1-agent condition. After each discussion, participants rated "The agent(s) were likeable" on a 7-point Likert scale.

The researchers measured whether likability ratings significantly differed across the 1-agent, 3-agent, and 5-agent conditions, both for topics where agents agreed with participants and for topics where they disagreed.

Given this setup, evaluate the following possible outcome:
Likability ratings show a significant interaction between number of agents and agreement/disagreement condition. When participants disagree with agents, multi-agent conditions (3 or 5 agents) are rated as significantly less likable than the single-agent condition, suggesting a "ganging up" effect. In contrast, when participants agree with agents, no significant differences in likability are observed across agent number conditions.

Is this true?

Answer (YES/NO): NO